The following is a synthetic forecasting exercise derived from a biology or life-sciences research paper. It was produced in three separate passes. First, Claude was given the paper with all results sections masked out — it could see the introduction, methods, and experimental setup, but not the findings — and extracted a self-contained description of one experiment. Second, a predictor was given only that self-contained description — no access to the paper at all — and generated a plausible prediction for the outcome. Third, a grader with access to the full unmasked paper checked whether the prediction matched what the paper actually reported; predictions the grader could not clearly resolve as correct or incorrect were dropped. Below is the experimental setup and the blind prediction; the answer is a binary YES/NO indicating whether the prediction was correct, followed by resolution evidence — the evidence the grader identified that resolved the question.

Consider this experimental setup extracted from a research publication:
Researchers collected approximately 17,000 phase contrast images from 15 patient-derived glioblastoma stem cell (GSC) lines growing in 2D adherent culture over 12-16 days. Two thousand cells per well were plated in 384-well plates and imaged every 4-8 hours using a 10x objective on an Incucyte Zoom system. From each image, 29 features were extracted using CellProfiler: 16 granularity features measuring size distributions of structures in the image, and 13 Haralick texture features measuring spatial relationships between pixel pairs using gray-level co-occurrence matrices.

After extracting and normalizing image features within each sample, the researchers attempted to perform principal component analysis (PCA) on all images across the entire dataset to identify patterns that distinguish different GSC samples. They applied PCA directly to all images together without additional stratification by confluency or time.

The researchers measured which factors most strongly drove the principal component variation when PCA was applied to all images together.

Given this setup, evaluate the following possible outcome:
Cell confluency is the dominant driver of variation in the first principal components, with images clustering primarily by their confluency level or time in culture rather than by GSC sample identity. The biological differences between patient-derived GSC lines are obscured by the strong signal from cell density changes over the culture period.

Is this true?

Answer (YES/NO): NO